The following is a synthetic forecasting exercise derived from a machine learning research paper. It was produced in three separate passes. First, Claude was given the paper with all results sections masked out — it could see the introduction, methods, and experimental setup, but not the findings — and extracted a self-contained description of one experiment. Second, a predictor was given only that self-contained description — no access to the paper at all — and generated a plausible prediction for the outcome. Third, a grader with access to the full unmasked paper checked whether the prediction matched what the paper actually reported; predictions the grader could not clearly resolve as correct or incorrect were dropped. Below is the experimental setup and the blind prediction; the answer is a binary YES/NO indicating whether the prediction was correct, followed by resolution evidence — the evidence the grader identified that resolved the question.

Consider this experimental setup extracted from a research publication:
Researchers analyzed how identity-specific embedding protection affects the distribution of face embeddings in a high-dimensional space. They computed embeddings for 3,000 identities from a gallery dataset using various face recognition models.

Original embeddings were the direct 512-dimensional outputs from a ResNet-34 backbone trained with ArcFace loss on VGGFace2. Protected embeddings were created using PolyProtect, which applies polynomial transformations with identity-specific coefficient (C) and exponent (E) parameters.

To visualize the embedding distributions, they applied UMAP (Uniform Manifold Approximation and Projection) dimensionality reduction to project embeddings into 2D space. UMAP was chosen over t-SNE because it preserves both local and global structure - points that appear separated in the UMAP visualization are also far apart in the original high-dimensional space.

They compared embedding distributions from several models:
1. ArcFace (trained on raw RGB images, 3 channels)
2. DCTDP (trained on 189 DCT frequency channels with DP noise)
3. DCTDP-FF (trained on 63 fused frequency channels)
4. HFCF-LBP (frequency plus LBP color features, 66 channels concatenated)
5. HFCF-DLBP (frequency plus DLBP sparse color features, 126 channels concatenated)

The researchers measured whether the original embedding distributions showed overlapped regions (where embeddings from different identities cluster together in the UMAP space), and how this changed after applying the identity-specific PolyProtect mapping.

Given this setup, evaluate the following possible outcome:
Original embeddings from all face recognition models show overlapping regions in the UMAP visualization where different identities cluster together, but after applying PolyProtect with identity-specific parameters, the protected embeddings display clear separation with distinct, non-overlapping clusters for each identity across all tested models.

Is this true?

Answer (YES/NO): NO